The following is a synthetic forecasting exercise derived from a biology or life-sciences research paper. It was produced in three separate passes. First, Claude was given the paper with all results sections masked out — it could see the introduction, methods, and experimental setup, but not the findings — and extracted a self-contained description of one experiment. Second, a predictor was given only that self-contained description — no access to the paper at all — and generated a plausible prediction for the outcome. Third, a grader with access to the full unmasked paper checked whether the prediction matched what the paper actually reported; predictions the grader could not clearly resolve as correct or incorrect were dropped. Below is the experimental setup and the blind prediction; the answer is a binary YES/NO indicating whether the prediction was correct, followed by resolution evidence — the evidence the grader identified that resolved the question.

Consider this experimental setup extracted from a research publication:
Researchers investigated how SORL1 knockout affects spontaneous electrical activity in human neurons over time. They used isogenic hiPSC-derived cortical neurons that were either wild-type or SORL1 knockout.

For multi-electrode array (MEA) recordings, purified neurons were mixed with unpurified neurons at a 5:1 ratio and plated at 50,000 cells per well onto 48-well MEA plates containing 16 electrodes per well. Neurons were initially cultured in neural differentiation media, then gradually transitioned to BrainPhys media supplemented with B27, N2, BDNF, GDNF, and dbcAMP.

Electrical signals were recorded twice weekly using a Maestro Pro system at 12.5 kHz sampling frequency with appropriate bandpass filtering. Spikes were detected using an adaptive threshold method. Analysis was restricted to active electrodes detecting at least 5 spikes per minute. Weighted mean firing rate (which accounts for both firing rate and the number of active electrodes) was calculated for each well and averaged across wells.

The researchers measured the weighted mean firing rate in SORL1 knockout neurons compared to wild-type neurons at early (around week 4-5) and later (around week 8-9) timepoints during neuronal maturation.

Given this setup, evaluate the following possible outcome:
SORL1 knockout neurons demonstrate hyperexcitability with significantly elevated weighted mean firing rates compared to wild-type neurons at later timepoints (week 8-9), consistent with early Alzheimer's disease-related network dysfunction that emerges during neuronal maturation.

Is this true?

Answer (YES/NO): NO